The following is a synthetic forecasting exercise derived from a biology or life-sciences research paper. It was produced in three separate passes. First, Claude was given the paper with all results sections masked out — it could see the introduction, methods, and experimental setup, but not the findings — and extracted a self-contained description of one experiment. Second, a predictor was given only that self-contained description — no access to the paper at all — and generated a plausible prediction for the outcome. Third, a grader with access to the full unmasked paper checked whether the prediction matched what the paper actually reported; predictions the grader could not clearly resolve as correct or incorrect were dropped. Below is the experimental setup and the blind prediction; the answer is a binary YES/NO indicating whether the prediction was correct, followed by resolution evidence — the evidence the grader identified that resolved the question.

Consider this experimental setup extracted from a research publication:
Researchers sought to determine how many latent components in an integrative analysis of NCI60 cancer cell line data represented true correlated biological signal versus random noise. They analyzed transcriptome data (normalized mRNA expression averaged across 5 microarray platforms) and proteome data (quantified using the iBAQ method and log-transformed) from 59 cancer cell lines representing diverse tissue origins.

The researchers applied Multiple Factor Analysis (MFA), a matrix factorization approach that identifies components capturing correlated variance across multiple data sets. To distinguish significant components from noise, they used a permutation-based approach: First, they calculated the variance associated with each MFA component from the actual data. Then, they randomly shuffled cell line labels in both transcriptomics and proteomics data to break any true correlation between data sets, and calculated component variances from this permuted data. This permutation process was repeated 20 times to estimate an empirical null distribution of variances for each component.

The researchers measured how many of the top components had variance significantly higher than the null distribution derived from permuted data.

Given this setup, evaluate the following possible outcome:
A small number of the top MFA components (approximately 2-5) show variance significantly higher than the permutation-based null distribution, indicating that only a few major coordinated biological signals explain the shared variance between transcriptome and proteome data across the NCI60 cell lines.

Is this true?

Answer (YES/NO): YES